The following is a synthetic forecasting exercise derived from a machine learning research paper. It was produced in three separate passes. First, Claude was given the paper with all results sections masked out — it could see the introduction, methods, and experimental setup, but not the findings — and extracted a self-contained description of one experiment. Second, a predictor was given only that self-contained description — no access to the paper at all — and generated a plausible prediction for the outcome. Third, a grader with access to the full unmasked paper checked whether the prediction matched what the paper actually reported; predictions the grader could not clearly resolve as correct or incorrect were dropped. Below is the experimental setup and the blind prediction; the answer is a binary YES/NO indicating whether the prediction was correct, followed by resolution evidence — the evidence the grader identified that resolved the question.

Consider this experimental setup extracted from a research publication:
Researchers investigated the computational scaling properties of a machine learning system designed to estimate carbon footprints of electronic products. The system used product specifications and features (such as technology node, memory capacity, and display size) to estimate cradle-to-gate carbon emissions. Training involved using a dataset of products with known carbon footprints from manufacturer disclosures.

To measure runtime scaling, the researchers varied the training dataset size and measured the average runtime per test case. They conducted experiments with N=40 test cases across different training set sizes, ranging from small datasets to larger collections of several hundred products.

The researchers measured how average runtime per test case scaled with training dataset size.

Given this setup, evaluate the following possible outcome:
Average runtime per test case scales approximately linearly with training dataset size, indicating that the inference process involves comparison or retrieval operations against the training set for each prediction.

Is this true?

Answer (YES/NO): YES